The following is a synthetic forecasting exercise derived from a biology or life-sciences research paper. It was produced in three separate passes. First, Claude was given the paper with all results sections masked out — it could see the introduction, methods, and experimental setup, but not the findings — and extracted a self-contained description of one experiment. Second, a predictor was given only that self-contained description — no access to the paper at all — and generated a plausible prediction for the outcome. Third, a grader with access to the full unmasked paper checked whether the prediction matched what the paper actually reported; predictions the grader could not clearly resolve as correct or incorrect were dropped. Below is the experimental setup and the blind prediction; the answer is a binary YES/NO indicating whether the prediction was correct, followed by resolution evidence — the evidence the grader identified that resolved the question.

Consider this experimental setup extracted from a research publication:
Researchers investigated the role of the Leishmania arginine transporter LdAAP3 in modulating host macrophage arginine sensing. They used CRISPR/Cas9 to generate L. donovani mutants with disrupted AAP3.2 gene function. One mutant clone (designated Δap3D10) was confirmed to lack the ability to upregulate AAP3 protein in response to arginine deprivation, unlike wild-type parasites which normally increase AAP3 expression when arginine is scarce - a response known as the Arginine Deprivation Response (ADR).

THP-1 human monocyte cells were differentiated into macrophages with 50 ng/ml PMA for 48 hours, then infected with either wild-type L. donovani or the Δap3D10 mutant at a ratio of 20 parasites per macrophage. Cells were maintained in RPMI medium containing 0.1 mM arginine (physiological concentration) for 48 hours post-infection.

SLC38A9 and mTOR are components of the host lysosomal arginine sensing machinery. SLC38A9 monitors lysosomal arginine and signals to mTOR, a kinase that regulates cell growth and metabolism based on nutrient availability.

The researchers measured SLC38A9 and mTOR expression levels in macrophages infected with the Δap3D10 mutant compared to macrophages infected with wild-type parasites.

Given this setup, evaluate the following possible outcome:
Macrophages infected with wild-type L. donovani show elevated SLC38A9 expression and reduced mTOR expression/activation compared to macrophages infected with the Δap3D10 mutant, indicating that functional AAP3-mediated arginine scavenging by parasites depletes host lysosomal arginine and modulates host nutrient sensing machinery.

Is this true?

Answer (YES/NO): NO